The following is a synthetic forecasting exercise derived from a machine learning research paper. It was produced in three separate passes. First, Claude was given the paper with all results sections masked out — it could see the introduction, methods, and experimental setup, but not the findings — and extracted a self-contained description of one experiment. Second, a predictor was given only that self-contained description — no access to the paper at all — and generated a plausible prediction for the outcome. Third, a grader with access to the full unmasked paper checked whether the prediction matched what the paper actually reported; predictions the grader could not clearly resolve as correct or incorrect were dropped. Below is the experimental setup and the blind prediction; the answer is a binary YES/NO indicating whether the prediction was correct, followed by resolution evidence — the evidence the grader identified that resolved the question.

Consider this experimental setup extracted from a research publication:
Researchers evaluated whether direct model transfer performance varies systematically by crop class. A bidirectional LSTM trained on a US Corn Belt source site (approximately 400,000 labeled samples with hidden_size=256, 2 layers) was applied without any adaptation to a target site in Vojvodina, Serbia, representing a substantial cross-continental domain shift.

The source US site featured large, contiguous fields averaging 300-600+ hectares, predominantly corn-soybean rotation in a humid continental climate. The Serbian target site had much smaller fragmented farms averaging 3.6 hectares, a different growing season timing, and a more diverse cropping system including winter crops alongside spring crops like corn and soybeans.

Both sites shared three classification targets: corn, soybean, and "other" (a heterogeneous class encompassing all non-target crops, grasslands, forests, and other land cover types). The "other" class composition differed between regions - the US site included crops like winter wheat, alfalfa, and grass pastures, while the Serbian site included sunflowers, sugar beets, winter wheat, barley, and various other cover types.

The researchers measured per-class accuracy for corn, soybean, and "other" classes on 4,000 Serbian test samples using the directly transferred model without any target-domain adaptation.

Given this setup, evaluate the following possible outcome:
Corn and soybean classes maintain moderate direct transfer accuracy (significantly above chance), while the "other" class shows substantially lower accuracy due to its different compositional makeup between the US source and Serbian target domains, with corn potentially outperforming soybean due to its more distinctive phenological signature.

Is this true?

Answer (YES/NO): NO